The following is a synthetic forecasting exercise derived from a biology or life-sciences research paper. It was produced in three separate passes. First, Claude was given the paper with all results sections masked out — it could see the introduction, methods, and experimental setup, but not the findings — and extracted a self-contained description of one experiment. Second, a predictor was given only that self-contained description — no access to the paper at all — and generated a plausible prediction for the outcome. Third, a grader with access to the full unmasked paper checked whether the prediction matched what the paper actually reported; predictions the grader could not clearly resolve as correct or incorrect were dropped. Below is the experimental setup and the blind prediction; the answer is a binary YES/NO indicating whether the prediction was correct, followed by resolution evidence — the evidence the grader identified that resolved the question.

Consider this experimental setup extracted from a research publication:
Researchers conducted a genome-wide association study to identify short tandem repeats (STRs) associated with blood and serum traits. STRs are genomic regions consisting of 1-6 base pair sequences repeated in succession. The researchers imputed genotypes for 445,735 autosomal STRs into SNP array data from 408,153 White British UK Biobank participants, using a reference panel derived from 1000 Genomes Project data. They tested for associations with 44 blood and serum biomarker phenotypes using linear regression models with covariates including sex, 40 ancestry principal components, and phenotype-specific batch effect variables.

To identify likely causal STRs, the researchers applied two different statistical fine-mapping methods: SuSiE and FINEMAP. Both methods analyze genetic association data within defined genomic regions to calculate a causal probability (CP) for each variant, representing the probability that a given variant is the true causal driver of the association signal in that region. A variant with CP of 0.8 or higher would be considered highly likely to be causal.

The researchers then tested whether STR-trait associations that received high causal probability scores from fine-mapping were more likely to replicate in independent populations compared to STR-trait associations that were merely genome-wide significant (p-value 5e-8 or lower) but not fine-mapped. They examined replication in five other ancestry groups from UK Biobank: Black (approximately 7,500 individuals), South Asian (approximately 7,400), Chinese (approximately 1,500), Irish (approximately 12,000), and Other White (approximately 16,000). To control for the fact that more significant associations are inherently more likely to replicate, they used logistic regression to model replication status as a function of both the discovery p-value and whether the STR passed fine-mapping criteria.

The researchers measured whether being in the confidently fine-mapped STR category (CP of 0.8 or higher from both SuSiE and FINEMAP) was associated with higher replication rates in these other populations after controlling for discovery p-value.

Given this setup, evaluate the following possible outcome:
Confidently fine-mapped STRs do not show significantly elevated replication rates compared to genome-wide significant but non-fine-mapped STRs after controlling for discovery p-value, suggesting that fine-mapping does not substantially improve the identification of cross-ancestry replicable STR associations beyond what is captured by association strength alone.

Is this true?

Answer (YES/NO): NO